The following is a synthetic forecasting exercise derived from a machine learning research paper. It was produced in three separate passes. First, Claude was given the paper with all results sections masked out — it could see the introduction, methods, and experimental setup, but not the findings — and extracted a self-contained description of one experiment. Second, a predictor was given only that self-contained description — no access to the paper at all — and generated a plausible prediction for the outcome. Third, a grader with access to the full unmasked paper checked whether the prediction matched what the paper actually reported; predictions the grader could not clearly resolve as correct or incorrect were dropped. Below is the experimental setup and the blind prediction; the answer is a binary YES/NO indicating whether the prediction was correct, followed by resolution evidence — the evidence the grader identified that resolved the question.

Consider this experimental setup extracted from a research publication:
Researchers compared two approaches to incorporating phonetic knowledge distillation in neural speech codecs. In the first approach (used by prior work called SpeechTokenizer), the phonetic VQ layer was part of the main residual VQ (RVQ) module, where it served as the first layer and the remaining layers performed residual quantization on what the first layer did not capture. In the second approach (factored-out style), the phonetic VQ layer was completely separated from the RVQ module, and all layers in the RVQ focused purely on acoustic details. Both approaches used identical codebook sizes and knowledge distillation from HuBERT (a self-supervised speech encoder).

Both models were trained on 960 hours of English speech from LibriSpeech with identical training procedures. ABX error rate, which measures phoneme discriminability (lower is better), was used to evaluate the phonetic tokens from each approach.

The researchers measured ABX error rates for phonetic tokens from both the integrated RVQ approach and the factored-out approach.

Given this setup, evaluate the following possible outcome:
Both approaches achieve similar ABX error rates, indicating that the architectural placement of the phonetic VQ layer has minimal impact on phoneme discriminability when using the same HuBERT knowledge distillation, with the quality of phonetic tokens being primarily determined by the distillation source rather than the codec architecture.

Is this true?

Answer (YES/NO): NO